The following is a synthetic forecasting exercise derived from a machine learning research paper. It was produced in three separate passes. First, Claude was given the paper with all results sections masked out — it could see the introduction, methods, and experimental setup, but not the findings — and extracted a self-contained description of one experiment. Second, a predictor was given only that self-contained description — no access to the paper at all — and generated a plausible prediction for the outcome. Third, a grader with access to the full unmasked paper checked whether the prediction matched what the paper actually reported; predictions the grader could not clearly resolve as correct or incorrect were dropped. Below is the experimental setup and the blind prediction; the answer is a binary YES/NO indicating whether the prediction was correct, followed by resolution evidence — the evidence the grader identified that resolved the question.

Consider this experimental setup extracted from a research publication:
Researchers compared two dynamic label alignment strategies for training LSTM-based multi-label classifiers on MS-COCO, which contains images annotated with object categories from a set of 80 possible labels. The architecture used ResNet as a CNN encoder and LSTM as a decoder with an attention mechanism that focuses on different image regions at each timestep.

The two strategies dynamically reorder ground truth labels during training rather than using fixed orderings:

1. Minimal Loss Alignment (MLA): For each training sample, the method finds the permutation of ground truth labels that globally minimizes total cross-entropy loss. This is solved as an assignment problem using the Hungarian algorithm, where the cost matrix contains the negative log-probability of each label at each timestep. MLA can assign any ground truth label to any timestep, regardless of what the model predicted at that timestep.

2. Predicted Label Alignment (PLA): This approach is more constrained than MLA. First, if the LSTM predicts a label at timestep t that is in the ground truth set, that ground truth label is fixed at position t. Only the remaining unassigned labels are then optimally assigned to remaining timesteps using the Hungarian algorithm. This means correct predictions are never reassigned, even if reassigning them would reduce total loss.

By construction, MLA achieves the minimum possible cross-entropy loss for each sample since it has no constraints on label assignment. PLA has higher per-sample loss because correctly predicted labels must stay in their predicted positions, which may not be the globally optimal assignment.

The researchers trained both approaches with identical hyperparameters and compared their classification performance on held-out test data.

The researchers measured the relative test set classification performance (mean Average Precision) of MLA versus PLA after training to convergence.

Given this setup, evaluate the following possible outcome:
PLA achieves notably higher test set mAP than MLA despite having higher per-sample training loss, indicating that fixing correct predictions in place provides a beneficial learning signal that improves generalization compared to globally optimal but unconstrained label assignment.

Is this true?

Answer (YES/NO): NO